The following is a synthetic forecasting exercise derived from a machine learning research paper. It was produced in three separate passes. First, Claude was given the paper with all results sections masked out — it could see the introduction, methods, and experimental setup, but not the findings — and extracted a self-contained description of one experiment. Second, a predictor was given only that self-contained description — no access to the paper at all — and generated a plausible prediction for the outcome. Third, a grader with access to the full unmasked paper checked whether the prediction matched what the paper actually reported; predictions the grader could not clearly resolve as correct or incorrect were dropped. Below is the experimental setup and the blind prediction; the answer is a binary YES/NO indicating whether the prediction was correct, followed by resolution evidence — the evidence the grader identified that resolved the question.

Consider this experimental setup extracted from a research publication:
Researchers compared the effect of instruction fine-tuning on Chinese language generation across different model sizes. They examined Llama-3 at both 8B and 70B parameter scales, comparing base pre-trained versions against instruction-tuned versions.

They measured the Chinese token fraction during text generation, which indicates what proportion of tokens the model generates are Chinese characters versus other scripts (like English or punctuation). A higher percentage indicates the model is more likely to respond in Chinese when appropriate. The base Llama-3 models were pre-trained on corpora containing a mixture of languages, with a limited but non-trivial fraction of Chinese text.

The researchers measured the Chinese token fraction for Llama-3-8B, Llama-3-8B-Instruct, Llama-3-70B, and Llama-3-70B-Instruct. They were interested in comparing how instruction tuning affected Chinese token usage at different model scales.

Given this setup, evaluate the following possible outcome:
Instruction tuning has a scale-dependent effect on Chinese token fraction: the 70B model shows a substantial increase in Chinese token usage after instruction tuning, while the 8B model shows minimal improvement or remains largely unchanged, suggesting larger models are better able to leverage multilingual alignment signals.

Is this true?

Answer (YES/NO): NO